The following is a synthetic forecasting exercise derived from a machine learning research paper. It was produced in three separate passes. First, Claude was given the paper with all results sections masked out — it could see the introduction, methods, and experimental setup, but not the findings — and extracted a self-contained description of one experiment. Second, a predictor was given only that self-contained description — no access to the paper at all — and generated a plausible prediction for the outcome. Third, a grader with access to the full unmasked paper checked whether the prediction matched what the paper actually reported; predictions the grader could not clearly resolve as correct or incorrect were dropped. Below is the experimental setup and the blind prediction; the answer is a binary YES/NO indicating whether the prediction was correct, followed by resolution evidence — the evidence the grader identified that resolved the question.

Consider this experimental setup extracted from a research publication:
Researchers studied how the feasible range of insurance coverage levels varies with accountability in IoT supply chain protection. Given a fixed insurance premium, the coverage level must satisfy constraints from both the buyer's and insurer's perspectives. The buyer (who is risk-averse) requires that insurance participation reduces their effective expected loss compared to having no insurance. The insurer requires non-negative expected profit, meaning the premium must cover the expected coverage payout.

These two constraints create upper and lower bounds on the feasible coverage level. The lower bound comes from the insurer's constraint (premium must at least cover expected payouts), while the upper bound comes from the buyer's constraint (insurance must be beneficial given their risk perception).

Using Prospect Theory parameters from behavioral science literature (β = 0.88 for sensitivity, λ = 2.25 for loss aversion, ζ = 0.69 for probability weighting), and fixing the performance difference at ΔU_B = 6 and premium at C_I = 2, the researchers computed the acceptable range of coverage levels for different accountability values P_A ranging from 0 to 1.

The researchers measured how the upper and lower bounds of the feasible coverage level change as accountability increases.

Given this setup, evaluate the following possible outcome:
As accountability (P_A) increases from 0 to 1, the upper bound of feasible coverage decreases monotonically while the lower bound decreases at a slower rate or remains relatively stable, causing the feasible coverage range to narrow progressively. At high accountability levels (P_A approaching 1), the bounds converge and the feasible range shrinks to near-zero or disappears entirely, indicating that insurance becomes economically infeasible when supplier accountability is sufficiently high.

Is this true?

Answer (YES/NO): NO